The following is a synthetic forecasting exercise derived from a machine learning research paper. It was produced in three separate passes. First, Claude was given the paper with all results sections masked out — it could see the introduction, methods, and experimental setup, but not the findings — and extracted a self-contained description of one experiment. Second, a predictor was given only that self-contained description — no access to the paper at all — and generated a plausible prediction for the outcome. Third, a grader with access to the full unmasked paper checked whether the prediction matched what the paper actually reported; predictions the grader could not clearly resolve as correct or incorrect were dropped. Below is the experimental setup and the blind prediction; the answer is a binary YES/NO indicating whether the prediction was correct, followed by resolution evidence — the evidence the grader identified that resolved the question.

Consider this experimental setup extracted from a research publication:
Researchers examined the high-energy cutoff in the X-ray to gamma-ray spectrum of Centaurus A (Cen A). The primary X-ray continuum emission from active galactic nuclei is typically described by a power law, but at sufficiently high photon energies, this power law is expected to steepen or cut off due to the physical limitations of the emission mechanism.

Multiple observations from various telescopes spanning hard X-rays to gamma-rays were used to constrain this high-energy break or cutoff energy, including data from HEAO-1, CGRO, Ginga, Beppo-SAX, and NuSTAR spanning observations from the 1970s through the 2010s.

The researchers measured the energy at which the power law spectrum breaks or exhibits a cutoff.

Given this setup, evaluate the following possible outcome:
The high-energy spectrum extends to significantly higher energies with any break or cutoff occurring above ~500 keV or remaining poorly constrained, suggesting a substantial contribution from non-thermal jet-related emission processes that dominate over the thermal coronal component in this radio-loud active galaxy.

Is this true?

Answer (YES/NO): YES